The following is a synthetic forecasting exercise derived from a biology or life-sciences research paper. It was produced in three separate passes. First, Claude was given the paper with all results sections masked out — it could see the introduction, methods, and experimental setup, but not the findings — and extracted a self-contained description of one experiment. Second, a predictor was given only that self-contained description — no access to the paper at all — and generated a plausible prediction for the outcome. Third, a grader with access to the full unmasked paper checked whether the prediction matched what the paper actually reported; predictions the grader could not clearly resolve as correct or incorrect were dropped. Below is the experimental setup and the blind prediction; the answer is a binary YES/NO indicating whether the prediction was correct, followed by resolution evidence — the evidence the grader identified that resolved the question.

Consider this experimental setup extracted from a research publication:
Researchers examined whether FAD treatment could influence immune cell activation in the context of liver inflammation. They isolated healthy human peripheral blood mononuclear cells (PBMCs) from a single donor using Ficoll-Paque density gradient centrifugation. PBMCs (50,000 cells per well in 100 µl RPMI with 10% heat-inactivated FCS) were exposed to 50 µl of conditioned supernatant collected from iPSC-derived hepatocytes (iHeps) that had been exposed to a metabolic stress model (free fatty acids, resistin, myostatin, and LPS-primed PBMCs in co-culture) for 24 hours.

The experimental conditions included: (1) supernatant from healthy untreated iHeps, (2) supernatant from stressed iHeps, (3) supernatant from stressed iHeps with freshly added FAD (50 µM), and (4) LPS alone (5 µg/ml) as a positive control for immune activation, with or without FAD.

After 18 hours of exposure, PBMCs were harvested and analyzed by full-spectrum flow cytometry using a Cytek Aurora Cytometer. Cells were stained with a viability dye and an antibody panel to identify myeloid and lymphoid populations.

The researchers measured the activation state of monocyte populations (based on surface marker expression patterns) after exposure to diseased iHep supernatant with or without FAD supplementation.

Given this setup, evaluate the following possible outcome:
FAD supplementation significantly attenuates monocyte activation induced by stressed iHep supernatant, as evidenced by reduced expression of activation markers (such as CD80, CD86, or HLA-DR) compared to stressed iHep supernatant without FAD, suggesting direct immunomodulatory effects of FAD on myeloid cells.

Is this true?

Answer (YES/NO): YES